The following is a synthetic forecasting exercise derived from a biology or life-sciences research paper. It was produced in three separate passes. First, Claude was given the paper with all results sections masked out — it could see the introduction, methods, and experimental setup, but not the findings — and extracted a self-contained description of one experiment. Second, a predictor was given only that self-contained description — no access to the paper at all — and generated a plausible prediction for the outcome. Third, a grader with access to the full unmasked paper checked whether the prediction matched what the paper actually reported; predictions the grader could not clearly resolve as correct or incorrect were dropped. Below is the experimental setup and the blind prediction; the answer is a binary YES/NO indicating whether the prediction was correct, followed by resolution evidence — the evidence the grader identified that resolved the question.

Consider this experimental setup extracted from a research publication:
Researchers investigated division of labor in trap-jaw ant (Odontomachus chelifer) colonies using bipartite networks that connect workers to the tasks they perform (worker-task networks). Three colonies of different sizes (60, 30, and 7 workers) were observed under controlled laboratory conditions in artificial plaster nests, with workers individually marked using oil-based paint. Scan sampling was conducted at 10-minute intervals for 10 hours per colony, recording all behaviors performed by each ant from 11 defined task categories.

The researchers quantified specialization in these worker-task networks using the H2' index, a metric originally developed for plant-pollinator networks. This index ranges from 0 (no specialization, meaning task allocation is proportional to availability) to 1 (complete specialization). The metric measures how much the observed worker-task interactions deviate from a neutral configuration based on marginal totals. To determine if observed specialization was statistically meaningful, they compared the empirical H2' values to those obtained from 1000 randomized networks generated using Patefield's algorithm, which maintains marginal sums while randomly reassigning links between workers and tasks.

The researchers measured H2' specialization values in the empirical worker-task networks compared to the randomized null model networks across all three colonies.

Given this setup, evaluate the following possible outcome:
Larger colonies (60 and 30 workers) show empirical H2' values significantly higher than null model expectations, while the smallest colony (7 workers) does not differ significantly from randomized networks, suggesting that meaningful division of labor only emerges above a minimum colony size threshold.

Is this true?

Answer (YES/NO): NO